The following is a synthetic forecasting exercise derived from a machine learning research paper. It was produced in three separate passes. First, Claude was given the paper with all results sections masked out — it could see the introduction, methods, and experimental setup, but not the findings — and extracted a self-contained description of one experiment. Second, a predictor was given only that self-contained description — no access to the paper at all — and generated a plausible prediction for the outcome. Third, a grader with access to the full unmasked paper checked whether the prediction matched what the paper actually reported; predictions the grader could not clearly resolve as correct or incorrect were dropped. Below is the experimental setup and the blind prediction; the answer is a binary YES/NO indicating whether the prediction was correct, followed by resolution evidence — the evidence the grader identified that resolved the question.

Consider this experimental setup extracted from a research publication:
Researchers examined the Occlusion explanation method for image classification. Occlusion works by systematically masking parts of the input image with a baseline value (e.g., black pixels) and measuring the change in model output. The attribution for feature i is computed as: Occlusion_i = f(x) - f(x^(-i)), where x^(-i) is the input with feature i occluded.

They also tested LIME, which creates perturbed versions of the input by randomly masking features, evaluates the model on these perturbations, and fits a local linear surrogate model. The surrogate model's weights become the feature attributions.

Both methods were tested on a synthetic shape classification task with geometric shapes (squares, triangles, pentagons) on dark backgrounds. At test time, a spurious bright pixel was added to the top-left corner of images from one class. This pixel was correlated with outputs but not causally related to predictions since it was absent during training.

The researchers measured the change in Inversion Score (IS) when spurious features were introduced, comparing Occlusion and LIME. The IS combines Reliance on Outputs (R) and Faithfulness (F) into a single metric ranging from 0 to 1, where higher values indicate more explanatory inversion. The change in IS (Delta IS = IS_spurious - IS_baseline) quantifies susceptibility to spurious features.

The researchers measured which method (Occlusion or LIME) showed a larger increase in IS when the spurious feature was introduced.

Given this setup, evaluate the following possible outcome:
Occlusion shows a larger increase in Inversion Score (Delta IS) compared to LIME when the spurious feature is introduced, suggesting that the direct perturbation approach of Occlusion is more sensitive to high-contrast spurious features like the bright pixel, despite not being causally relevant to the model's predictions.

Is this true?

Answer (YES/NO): YES